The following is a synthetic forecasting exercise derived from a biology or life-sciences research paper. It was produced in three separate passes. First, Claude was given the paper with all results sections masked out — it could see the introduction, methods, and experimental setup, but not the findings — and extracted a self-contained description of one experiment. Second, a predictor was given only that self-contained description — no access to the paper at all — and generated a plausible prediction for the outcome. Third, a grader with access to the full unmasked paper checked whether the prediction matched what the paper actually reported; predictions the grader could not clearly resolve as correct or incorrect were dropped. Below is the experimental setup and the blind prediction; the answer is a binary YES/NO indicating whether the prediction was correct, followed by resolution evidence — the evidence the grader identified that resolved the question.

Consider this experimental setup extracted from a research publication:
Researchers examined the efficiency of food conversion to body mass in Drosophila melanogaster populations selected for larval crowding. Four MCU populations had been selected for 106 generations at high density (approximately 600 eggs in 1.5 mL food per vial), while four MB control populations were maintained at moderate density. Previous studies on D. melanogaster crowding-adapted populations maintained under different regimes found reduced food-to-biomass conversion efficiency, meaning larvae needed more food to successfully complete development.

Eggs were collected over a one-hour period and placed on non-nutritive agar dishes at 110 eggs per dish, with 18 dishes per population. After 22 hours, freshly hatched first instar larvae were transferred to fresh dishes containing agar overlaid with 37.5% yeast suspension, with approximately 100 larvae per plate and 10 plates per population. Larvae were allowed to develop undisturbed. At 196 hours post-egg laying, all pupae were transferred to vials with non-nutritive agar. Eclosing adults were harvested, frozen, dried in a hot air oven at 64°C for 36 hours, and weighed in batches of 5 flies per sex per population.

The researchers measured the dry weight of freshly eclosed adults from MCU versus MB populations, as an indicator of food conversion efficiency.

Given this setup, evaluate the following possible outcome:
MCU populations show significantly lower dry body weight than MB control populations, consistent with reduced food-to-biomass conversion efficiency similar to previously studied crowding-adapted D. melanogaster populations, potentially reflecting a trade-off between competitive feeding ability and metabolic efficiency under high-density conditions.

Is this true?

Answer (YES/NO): NO